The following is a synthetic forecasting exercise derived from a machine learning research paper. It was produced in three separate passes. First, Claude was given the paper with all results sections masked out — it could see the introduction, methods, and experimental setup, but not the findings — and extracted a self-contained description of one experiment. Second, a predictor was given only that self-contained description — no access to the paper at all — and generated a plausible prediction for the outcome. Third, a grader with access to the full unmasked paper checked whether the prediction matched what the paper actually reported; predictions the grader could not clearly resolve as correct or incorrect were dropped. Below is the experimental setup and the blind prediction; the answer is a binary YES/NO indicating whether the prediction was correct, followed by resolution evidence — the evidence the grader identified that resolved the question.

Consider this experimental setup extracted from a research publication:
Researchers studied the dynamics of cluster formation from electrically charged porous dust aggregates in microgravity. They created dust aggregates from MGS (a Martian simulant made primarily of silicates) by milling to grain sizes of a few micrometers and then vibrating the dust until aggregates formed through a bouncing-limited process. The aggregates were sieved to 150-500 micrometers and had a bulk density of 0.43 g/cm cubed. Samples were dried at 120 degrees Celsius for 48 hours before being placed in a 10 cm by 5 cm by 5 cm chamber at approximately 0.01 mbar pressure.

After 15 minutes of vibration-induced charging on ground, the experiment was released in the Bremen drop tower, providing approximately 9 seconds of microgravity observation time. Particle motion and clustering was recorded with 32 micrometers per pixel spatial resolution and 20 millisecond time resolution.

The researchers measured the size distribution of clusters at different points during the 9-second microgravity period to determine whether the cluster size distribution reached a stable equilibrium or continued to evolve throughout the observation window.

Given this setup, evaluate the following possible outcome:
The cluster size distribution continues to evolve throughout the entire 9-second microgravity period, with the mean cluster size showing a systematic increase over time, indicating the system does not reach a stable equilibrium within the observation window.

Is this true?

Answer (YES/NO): YES